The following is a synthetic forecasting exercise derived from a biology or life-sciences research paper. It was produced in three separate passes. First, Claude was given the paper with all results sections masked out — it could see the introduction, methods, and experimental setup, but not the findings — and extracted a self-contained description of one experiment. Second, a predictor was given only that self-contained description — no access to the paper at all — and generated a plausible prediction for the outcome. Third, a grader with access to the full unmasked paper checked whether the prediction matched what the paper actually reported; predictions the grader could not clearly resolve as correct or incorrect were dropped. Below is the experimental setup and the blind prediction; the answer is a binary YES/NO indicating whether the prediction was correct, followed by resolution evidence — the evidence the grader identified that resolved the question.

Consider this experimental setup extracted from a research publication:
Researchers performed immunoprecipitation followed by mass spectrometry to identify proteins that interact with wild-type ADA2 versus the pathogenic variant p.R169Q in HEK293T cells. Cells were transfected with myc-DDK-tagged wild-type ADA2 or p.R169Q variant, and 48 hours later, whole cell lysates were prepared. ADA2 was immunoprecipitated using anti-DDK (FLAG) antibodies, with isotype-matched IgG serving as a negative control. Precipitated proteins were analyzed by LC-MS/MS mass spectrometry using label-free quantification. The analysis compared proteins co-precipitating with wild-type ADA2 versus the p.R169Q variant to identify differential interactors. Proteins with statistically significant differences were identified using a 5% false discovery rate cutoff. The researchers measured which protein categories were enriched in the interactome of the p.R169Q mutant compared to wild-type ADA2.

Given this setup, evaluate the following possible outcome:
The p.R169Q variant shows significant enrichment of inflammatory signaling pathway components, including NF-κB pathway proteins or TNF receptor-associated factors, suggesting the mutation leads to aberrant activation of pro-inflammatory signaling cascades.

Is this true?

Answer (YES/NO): NO